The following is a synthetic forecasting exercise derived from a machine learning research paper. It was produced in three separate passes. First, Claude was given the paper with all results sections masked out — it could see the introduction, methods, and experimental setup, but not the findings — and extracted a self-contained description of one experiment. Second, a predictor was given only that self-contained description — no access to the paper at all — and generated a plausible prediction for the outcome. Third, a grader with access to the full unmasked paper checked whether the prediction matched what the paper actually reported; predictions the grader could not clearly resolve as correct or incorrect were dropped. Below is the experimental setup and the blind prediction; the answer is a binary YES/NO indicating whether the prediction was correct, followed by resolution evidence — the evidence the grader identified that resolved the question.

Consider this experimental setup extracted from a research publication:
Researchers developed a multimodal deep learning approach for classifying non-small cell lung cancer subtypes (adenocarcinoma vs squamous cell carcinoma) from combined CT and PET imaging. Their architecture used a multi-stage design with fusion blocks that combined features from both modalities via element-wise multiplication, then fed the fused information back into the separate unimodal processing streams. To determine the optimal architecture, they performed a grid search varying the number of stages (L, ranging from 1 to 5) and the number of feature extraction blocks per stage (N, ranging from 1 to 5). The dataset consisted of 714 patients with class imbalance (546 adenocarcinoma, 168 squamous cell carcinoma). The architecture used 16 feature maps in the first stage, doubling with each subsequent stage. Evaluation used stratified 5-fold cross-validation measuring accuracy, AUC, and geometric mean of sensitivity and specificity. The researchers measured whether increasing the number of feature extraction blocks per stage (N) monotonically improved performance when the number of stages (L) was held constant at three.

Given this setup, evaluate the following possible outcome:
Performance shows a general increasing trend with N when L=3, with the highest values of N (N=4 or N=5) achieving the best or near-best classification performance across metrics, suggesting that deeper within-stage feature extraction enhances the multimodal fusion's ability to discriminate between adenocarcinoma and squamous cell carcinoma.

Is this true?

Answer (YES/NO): NO